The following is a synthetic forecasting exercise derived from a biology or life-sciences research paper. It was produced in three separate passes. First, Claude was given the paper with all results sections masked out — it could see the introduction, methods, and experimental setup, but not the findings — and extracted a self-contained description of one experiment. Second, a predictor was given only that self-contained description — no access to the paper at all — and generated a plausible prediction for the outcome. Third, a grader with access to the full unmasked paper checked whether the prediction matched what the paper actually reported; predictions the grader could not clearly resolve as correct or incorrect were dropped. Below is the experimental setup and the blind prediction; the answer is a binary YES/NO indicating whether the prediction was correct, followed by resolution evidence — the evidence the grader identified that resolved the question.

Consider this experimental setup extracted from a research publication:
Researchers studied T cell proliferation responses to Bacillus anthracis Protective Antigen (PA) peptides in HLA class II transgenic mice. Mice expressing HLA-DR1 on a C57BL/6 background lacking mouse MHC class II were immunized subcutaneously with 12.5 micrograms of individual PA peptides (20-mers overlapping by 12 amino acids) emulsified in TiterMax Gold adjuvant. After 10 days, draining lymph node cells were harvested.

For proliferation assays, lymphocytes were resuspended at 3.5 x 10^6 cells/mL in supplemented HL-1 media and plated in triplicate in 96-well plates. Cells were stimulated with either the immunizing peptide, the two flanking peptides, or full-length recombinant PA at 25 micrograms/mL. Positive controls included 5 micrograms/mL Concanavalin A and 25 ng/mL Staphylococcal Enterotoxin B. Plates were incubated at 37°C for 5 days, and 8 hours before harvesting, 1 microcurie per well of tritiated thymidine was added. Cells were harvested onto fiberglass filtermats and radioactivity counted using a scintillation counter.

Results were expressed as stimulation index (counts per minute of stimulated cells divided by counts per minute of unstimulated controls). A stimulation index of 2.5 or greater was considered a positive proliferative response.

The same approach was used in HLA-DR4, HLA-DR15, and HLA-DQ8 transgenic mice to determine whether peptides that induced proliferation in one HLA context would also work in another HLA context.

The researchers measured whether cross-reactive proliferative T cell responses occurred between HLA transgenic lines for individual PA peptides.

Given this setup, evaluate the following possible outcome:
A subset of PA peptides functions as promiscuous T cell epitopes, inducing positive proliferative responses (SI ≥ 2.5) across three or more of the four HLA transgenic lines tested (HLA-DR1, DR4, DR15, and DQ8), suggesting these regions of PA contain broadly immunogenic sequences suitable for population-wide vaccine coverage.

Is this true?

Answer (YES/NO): NO